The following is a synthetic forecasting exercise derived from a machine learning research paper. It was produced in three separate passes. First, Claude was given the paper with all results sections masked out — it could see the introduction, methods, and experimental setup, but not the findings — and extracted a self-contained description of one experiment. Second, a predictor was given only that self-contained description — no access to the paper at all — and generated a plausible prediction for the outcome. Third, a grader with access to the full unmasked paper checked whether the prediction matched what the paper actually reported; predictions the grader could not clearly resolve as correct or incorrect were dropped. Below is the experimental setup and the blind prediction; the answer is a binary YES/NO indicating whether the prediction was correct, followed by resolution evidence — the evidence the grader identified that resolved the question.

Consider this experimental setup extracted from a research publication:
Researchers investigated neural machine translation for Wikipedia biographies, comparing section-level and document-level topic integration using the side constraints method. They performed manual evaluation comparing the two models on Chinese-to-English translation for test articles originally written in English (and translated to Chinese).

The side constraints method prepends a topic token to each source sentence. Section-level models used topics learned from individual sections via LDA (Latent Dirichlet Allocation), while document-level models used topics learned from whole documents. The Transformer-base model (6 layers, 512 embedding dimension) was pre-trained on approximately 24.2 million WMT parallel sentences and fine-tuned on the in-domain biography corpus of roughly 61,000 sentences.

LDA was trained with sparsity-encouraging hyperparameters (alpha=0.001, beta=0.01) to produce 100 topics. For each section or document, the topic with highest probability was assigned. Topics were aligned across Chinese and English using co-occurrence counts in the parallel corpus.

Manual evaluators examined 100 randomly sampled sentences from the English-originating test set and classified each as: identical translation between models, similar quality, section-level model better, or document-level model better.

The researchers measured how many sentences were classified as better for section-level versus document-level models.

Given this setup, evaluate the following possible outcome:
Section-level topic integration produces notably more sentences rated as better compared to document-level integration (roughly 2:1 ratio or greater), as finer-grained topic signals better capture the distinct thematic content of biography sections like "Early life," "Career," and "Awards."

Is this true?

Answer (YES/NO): YES